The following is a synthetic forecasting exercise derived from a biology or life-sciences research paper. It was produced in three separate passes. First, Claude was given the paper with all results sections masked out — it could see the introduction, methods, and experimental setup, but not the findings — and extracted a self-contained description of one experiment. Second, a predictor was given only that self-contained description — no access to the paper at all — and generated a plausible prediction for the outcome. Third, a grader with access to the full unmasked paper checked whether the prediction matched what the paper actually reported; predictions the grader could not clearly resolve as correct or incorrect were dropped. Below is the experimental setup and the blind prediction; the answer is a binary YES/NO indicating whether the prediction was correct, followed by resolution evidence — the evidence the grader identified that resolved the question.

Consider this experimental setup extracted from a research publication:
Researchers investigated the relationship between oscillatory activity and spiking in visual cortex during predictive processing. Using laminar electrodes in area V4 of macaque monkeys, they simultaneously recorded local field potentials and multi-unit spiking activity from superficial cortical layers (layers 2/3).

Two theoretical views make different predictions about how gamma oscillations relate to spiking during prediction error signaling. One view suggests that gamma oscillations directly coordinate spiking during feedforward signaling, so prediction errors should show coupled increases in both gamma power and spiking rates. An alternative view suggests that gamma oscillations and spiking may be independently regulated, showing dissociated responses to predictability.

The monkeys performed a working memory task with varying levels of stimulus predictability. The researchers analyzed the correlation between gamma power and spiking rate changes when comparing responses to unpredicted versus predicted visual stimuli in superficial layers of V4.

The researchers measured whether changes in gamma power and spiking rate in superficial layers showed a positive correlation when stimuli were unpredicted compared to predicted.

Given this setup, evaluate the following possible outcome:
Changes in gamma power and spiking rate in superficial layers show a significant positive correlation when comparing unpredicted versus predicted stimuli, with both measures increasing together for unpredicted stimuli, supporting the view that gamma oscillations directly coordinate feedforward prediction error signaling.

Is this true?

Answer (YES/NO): YES